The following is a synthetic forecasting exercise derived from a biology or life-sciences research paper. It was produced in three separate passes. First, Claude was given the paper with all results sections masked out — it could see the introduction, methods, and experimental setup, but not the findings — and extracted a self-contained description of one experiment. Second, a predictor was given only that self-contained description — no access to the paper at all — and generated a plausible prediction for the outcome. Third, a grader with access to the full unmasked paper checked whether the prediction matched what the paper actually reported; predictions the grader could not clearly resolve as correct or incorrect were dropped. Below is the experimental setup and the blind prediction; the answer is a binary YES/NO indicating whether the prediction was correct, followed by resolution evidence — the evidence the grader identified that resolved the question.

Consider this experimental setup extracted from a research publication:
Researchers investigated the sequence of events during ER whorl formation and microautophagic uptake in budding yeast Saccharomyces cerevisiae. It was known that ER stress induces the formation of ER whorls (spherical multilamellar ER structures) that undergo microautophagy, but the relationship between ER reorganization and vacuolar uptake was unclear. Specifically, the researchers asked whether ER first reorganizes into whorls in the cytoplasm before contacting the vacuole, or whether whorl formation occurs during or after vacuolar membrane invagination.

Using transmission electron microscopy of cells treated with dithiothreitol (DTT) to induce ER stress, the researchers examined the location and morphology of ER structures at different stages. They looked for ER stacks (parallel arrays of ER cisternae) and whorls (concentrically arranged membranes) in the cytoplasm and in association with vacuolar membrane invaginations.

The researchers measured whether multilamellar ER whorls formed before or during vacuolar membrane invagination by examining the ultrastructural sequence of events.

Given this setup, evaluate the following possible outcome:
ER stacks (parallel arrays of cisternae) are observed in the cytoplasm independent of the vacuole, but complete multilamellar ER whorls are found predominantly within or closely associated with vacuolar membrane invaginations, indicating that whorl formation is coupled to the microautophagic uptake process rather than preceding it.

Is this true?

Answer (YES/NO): YES